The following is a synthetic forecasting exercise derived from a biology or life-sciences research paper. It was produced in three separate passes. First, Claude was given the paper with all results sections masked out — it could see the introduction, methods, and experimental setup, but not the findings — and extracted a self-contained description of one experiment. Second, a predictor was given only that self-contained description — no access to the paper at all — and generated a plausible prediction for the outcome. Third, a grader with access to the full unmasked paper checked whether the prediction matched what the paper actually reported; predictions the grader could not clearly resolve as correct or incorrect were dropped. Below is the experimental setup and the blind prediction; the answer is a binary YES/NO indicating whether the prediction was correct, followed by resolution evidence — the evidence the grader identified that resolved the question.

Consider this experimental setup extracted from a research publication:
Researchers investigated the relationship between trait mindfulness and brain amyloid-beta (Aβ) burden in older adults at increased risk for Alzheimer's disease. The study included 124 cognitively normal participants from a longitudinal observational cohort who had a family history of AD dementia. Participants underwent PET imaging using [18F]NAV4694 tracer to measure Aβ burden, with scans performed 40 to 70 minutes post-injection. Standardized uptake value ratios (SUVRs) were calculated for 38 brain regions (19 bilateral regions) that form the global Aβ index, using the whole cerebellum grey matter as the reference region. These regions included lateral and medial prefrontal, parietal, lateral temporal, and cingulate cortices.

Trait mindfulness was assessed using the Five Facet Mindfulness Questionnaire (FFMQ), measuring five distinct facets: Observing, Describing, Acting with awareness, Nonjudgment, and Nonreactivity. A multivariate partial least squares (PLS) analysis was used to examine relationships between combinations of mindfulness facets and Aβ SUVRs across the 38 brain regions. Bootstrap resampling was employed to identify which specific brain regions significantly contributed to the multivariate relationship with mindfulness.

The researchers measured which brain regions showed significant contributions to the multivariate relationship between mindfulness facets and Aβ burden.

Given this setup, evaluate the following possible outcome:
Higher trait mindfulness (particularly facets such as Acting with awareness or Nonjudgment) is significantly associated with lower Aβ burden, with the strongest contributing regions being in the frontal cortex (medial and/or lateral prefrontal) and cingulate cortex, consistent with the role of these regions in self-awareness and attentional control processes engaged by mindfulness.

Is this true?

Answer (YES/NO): NO